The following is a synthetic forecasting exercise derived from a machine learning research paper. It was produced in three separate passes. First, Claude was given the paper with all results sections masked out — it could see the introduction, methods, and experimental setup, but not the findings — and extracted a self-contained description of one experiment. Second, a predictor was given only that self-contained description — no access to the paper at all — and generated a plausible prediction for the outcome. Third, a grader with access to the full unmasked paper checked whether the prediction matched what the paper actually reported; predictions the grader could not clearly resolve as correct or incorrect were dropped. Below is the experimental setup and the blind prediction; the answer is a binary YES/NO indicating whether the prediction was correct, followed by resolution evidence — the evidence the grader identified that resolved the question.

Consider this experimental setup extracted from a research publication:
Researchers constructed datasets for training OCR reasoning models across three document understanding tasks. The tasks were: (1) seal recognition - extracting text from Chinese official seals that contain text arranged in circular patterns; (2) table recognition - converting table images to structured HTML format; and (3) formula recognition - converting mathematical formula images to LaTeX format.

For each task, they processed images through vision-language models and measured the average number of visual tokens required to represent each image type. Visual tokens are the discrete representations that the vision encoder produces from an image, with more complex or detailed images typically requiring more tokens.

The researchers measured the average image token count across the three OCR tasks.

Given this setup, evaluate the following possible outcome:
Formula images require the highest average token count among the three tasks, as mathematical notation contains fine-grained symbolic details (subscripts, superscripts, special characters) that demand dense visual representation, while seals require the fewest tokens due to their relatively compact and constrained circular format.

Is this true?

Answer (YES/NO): NO